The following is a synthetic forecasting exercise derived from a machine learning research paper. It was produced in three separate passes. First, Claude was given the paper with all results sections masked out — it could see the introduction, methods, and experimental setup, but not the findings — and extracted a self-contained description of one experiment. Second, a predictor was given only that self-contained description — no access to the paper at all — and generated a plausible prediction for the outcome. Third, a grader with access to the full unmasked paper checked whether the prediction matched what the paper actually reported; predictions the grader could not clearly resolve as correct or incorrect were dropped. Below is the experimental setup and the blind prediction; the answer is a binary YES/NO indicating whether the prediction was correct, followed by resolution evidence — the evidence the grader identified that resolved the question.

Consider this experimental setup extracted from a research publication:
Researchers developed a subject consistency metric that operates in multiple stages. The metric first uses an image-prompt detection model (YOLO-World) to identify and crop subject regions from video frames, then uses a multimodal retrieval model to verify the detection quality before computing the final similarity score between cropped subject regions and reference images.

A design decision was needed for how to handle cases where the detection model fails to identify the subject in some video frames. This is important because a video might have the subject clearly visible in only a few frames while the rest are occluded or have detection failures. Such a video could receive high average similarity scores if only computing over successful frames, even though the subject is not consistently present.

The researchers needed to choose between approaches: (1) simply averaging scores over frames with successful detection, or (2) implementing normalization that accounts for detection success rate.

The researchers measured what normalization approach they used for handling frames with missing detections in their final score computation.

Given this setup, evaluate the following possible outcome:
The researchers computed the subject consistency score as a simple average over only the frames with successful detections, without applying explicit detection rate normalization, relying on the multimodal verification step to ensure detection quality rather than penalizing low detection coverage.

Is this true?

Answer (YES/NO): YES